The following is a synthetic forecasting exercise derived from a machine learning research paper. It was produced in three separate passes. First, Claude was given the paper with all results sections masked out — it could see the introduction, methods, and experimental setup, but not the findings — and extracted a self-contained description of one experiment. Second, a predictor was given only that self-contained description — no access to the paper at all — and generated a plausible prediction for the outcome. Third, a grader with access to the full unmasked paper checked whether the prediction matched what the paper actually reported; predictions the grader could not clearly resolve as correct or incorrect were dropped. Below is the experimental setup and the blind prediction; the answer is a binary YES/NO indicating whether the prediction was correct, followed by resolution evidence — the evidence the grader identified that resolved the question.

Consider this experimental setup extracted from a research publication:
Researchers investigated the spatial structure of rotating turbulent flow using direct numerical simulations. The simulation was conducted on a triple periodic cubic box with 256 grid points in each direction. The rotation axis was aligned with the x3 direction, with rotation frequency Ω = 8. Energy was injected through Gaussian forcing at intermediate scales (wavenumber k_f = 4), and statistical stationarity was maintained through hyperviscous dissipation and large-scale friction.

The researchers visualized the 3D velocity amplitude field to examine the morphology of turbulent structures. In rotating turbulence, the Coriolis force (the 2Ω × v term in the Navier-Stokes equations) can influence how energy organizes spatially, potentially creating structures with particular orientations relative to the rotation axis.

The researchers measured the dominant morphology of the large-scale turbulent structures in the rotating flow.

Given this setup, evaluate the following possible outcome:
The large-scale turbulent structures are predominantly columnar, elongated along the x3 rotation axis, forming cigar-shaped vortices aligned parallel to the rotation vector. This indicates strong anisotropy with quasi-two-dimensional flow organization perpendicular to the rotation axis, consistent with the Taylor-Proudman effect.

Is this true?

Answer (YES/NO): YES